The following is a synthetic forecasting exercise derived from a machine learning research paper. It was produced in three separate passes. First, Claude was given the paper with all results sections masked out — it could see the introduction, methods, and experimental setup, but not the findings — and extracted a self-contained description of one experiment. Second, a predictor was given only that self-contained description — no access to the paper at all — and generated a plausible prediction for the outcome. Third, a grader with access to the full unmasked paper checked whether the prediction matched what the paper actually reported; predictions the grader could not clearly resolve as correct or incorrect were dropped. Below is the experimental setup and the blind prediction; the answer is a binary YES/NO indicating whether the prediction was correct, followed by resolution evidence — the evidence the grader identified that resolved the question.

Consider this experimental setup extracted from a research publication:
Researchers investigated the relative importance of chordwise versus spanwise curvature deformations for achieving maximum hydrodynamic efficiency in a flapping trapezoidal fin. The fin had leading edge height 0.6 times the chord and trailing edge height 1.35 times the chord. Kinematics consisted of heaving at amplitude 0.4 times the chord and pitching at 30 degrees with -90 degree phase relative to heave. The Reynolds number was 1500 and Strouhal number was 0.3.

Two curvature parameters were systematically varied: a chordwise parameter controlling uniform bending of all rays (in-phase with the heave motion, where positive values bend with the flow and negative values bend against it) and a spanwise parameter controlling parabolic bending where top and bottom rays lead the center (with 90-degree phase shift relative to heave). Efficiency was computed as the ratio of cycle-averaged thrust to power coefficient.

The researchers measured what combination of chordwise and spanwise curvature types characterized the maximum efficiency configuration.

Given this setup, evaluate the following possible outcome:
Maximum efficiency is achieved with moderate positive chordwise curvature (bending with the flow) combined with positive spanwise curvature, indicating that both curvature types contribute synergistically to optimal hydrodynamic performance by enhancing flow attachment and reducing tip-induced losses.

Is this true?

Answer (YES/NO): NO